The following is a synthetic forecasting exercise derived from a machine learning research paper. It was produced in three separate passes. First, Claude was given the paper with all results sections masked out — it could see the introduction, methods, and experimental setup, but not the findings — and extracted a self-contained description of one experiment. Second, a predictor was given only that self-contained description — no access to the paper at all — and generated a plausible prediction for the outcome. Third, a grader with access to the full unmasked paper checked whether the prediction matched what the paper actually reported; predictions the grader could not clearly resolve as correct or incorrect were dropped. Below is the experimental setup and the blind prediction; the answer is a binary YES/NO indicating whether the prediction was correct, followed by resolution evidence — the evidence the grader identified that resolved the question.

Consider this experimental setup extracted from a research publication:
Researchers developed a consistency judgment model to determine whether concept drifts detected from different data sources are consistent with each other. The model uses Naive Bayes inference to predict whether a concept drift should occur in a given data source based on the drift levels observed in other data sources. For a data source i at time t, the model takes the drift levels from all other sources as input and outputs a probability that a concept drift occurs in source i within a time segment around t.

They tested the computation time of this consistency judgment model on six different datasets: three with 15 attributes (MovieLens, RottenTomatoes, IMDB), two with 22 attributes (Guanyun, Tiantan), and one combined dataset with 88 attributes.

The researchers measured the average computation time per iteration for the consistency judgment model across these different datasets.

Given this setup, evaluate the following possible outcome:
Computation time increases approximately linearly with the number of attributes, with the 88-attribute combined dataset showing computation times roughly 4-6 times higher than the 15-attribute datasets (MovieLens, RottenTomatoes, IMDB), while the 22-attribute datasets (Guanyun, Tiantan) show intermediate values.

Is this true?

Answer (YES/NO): NO